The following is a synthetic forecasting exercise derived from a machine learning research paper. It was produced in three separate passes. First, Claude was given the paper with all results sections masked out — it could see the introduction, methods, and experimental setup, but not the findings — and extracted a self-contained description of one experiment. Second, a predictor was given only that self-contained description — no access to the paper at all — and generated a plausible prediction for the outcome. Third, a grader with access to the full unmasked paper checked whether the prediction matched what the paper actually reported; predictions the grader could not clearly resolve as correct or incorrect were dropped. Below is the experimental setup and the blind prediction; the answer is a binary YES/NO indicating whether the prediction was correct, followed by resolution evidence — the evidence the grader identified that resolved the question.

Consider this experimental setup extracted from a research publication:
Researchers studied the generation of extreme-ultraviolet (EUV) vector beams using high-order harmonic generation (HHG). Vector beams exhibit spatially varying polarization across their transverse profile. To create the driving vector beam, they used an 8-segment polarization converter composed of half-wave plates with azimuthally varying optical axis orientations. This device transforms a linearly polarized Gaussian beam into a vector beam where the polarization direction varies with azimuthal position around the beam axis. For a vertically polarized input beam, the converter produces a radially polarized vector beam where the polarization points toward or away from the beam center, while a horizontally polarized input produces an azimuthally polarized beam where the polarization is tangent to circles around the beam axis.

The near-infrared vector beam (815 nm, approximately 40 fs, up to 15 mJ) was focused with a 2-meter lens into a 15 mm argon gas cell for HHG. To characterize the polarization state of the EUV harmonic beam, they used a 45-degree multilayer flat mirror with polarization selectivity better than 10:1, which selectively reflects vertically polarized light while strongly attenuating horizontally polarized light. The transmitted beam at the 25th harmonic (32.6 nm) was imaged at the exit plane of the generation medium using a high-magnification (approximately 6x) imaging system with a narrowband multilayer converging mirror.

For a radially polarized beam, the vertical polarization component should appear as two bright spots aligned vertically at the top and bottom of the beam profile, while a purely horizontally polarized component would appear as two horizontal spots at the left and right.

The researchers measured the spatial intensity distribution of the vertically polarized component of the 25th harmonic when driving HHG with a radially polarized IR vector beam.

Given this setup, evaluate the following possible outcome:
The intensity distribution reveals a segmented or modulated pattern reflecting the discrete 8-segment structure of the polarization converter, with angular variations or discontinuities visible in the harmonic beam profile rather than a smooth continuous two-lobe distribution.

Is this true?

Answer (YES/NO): NO